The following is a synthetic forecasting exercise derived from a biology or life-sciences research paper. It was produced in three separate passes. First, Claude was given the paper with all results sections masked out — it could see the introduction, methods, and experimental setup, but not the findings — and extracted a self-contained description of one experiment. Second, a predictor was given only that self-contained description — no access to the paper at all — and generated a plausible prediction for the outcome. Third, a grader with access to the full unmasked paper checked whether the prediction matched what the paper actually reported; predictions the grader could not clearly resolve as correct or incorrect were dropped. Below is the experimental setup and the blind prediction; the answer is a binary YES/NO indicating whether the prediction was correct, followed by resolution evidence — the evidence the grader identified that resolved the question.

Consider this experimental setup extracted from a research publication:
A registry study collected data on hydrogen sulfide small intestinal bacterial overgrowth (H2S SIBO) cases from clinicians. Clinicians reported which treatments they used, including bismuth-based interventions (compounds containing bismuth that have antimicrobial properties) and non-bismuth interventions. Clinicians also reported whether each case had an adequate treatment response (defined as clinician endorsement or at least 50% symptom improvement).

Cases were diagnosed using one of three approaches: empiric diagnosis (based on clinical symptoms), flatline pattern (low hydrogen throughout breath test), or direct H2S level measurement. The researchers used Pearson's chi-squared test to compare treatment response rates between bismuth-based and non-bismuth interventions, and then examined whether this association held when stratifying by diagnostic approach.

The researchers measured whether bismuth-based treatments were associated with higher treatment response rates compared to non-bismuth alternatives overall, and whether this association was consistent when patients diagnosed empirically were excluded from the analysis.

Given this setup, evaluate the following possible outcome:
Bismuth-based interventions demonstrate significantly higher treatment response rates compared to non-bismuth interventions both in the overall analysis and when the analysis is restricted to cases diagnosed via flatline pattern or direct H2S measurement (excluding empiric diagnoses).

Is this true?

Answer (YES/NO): NO